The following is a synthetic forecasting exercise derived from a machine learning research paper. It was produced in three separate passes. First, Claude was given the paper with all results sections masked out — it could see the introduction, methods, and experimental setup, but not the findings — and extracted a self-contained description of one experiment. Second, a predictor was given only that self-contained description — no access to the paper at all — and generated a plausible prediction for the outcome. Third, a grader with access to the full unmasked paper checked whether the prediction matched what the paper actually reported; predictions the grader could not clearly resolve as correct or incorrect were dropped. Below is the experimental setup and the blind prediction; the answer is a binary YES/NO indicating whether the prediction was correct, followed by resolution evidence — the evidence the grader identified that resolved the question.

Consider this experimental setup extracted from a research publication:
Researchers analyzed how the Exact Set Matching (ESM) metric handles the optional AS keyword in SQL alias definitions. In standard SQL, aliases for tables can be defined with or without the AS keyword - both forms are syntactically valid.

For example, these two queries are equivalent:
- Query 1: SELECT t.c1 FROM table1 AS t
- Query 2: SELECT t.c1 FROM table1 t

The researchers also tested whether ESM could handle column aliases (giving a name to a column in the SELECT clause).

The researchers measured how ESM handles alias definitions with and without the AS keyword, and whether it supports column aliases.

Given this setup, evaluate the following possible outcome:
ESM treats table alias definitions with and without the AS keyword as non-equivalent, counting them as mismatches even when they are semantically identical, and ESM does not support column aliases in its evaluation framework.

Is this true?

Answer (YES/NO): YES